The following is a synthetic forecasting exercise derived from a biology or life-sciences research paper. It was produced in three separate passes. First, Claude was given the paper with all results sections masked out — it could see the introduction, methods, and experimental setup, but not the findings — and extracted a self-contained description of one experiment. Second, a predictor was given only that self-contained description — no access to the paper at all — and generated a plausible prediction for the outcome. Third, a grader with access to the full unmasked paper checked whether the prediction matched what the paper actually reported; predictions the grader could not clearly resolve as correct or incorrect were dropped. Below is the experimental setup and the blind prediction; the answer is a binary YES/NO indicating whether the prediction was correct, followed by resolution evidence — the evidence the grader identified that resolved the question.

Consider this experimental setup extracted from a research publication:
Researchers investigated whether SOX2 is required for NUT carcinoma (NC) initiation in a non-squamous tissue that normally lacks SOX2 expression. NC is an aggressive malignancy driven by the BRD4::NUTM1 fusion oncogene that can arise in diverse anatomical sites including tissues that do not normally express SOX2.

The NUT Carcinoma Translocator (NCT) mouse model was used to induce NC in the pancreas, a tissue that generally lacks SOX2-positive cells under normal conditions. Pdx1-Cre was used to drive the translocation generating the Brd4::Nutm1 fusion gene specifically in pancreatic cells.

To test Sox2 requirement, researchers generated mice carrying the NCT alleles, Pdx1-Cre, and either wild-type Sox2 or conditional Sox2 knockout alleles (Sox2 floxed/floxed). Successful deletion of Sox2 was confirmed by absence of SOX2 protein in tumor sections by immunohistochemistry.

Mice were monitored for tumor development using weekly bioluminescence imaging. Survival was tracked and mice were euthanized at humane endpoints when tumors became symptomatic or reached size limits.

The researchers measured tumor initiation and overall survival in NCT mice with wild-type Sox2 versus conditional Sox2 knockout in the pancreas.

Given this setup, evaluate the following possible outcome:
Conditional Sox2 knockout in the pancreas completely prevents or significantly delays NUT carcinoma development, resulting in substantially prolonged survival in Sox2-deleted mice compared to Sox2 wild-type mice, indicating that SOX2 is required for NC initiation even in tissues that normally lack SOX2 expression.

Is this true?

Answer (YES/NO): NO